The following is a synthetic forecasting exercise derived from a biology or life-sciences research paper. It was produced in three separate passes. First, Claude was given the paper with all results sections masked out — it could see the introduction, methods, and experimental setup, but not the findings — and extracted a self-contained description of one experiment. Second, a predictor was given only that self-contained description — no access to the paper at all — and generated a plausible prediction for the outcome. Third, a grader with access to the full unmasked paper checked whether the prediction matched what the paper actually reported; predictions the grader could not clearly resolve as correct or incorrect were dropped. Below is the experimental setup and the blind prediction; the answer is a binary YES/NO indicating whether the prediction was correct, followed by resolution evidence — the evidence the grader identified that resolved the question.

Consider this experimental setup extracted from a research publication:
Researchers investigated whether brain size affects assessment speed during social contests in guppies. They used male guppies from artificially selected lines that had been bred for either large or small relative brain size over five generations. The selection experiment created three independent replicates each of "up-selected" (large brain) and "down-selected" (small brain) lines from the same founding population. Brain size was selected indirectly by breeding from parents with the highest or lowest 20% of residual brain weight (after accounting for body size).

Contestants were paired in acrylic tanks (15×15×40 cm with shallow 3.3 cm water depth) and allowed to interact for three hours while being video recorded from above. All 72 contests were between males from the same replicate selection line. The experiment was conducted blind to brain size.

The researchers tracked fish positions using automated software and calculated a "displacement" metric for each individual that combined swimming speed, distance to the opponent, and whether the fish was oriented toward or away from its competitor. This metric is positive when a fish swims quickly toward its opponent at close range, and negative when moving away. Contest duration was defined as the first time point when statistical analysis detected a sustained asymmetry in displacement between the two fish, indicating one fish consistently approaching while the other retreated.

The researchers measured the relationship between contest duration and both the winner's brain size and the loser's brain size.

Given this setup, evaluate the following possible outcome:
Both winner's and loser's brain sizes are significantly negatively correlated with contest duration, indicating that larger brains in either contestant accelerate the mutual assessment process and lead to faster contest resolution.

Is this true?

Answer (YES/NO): NO